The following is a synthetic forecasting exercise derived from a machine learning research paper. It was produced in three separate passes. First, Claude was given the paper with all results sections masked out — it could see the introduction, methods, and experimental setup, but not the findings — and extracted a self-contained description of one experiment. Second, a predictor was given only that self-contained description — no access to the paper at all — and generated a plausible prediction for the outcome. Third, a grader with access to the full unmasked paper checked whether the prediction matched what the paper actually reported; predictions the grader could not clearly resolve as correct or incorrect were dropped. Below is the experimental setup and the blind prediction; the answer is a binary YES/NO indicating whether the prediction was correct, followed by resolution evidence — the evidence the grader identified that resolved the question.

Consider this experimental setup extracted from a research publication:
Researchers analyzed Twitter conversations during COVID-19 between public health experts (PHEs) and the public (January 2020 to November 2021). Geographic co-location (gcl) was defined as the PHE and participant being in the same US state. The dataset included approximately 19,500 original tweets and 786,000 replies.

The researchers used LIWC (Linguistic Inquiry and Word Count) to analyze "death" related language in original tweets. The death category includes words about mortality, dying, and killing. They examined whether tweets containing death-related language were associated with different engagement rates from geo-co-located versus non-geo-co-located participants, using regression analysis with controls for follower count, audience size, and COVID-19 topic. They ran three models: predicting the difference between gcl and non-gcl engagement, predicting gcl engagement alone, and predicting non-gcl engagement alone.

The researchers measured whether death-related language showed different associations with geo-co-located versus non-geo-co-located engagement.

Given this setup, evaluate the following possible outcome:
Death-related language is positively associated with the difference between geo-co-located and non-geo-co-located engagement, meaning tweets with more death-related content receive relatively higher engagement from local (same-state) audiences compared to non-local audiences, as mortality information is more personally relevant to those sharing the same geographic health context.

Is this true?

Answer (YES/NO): NO